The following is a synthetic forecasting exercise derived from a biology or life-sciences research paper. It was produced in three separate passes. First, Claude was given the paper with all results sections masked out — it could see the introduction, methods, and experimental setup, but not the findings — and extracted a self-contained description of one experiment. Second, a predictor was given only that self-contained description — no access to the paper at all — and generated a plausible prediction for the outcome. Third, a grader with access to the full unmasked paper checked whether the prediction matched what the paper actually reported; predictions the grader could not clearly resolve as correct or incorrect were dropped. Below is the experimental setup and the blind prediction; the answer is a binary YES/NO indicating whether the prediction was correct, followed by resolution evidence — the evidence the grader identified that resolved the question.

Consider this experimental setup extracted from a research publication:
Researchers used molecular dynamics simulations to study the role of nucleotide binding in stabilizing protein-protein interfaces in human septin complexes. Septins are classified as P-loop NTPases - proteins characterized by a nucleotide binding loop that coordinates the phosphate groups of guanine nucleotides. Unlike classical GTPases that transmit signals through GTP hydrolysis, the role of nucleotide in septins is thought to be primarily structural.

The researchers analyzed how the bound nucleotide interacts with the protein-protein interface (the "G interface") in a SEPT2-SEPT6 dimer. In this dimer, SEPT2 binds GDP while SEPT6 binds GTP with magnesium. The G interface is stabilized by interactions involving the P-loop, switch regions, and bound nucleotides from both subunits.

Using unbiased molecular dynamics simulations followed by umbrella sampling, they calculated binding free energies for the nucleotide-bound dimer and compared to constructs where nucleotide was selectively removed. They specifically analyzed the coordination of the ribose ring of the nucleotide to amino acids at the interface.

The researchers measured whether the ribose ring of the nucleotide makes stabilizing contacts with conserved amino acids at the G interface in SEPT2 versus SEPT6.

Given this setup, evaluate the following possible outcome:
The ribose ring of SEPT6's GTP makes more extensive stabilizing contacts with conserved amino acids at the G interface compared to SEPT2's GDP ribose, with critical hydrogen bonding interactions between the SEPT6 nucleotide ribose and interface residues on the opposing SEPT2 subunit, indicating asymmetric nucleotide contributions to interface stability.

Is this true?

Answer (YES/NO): NO